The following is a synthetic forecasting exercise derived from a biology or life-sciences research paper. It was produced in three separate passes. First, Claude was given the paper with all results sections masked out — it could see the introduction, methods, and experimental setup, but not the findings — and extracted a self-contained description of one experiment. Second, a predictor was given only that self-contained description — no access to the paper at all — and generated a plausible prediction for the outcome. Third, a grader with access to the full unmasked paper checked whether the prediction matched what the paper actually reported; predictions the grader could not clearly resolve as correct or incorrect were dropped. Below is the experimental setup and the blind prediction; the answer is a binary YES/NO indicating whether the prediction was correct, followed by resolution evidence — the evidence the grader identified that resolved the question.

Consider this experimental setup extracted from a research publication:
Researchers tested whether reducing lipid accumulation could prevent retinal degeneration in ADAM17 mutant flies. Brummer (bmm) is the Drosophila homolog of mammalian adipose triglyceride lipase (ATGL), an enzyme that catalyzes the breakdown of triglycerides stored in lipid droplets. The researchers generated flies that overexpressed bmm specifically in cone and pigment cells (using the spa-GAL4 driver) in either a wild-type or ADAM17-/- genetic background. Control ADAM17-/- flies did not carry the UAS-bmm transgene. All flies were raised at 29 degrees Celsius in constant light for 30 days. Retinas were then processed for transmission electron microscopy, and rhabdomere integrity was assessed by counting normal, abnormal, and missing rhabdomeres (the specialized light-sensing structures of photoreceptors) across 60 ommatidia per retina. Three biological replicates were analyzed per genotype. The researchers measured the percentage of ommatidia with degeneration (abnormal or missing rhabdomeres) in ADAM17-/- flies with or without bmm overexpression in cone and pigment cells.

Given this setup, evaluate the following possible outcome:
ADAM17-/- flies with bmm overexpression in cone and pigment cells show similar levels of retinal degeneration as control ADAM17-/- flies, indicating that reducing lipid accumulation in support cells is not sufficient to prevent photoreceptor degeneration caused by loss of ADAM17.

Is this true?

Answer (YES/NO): NO